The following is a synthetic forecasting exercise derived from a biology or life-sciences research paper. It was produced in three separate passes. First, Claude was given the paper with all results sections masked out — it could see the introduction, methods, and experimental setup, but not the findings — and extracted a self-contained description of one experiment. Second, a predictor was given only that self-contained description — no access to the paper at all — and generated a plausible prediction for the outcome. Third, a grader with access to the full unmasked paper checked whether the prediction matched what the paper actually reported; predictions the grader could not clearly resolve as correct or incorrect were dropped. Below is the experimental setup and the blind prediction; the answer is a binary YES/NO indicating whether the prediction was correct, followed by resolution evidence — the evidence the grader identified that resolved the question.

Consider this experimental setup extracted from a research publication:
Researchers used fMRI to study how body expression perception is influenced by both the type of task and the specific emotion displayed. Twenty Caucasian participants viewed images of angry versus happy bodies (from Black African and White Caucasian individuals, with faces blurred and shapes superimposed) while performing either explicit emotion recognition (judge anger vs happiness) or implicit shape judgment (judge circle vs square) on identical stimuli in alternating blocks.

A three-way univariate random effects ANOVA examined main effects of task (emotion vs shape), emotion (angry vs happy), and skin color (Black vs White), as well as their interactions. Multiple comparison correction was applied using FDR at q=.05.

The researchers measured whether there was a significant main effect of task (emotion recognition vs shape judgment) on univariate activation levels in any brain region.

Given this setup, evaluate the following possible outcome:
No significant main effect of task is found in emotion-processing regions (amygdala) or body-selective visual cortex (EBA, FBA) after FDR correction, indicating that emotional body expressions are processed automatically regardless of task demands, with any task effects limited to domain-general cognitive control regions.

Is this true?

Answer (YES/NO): NO